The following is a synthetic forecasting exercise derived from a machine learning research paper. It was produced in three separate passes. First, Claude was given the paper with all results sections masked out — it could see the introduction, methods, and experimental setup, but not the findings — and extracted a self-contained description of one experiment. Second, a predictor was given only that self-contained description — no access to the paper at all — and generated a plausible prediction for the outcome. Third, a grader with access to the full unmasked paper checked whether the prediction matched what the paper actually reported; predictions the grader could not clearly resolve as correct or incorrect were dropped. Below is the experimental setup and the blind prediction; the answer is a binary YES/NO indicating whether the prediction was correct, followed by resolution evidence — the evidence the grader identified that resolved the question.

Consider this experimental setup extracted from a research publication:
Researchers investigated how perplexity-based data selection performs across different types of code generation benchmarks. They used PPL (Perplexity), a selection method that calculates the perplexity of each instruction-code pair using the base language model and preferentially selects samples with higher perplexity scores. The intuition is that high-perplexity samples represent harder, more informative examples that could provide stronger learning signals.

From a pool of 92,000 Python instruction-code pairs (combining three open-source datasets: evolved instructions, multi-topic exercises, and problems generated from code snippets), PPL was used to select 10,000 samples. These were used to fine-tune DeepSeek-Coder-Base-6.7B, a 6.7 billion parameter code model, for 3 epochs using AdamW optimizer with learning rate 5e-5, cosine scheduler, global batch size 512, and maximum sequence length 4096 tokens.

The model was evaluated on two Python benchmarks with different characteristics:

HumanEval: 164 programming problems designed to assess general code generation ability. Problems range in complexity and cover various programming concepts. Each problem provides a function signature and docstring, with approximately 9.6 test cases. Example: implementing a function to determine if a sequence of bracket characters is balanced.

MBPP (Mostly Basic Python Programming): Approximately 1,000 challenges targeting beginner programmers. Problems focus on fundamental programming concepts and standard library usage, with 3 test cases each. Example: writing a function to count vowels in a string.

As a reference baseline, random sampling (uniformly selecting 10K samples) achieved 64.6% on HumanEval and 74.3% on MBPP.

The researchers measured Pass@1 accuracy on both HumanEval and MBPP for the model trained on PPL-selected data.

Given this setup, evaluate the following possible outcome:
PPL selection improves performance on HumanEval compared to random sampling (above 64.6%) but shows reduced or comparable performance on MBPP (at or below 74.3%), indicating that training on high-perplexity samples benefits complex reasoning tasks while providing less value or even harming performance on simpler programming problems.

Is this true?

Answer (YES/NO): NO